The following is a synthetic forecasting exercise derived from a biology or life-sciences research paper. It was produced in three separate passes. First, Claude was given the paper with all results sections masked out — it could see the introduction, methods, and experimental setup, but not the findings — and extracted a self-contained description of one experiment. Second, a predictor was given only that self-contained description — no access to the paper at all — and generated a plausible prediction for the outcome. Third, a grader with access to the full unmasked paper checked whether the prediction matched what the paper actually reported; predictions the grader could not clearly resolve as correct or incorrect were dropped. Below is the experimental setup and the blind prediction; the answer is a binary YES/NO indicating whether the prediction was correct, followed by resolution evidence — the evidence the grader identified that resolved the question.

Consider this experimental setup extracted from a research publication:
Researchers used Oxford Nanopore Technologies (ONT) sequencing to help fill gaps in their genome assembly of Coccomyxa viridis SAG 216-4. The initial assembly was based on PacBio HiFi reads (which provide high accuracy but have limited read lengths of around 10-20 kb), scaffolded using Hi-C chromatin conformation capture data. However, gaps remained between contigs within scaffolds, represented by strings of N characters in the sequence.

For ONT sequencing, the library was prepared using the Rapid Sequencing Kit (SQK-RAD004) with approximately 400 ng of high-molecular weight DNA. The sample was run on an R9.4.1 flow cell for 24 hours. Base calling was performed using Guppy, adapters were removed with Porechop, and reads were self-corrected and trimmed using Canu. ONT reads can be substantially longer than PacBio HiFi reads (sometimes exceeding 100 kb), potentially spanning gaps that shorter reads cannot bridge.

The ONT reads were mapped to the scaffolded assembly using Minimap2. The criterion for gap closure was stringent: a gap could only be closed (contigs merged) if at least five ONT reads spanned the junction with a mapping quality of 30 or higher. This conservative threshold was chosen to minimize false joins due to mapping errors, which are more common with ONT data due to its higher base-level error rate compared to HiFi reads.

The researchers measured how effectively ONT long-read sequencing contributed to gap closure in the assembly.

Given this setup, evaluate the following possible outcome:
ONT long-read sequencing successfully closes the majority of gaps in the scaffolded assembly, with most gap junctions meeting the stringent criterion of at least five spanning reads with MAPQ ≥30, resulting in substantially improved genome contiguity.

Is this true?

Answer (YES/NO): NO